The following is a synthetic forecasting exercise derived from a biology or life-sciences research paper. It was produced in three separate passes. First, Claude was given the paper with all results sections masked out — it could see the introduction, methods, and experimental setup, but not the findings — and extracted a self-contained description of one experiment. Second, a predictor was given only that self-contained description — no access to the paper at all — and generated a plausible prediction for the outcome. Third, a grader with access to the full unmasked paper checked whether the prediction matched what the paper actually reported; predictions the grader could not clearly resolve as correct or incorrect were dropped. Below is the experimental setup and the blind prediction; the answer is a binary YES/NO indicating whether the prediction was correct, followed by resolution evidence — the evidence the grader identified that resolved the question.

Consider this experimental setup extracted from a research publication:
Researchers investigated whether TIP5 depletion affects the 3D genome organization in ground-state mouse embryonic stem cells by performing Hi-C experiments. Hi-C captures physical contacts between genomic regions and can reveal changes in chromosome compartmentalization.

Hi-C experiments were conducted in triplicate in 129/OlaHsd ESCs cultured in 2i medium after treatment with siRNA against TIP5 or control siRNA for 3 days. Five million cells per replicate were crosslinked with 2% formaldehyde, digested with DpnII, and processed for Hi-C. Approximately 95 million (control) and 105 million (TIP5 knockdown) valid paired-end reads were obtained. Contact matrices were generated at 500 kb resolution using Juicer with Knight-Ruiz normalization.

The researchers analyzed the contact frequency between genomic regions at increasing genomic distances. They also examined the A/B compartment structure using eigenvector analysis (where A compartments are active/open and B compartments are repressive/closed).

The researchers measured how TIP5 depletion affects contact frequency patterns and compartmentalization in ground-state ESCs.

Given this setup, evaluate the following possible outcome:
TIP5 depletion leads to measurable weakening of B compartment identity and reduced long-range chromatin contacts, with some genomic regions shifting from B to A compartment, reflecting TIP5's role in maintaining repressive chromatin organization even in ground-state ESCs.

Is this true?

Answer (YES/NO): NO